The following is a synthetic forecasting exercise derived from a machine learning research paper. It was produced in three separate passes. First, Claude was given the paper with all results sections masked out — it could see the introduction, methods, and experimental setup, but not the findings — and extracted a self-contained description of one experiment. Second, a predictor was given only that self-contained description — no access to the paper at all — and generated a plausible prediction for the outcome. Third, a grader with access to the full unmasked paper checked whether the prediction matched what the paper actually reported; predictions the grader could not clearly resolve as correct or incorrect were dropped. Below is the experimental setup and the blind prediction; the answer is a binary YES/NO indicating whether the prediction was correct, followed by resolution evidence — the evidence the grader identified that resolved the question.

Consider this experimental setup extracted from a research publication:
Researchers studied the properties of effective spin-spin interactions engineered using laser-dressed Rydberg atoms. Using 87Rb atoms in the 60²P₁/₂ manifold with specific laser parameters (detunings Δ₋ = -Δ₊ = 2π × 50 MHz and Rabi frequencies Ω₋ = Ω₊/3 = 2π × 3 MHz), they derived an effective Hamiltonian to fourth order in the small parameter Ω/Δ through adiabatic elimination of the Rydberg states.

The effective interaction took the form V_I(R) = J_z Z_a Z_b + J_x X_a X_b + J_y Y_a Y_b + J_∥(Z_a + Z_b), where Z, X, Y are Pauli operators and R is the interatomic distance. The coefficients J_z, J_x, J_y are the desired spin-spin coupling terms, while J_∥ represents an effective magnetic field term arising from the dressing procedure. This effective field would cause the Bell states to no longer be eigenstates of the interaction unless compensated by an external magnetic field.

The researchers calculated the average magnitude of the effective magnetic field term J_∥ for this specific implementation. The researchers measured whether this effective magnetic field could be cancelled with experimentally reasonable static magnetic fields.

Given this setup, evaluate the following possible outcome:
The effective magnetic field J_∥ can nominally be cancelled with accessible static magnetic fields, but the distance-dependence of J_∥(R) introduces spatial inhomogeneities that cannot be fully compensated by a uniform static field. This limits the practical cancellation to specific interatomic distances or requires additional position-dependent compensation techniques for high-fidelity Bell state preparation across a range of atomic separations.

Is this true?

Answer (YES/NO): YES